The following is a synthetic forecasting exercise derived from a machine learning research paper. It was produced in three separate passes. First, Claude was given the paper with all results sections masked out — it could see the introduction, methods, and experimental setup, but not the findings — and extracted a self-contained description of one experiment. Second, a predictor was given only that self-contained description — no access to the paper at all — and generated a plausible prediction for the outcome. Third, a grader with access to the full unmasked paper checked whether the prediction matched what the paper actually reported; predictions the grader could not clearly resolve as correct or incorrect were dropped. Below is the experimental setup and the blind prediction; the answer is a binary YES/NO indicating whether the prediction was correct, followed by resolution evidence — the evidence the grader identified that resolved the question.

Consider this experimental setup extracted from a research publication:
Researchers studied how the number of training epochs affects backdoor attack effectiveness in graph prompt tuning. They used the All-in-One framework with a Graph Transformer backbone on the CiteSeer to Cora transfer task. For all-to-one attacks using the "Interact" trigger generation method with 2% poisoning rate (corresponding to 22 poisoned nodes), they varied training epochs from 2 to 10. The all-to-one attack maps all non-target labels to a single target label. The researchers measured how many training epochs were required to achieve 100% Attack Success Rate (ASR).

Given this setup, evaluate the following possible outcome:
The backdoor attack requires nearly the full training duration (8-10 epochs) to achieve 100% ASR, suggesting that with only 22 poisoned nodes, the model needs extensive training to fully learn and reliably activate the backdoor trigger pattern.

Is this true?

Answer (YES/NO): NO